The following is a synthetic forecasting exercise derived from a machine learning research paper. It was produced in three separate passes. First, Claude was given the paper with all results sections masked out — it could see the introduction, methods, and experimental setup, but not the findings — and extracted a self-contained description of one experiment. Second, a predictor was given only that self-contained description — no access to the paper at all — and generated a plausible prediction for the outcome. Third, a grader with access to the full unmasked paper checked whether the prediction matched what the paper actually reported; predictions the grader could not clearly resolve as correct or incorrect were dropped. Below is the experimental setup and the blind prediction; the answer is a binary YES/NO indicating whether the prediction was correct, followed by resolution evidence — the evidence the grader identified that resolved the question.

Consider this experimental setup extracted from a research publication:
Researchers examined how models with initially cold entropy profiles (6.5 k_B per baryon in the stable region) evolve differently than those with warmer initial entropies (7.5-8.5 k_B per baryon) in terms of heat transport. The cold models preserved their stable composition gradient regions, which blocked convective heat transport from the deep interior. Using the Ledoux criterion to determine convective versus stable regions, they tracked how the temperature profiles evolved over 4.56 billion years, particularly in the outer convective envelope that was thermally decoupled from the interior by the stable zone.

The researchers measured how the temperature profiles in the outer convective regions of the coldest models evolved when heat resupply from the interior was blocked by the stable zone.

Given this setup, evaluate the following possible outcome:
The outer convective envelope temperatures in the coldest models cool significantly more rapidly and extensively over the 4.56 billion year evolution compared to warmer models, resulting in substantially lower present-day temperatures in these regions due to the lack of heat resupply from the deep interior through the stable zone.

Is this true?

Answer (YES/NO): YES